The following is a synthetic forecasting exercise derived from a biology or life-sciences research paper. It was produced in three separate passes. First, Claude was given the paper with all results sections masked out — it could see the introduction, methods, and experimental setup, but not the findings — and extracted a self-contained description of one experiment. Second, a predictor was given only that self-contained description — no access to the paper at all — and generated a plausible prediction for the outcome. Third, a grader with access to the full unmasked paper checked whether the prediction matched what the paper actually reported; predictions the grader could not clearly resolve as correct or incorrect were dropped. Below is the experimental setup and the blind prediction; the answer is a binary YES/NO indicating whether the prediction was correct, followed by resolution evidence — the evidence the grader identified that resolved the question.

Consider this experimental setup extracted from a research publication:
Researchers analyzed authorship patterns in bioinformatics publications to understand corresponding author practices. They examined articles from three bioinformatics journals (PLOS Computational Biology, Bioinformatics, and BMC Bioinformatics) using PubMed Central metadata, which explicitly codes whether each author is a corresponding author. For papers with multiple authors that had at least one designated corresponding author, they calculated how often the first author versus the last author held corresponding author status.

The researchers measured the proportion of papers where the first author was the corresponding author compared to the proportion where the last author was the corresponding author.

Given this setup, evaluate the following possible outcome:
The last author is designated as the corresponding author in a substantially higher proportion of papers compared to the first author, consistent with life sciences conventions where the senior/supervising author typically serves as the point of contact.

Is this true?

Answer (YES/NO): YES